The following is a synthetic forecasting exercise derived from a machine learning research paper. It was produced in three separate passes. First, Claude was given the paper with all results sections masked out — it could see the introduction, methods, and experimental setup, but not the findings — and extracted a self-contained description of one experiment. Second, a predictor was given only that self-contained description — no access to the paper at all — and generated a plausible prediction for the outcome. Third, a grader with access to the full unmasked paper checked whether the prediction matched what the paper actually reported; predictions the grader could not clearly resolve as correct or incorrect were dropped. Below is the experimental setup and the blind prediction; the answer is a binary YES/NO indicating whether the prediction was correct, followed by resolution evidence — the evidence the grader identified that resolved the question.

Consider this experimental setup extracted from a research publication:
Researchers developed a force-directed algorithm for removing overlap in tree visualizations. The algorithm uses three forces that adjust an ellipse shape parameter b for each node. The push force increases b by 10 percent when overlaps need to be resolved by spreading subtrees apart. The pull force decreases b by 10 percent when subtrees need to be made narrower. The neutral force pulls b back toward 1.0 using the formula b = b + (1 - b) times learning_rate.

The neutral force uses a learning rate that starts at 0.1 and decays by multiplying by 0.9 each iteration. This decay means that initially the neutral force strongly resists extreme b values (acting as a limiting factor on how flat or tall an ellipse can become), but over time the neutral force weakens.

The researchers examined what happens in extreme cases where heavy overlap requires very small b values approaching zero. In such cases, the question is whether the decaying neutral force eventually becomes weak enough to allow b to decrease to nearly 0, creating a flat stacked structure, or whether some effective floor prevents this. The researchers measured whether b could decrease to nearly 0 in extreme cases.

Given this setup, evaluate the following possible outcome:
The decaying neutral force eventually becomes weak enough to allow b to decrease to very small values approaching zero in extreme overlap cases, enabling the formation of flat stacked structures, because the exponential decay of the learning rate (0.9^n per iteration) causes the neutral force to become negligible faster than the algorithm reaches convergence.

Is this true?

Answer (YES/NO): YES